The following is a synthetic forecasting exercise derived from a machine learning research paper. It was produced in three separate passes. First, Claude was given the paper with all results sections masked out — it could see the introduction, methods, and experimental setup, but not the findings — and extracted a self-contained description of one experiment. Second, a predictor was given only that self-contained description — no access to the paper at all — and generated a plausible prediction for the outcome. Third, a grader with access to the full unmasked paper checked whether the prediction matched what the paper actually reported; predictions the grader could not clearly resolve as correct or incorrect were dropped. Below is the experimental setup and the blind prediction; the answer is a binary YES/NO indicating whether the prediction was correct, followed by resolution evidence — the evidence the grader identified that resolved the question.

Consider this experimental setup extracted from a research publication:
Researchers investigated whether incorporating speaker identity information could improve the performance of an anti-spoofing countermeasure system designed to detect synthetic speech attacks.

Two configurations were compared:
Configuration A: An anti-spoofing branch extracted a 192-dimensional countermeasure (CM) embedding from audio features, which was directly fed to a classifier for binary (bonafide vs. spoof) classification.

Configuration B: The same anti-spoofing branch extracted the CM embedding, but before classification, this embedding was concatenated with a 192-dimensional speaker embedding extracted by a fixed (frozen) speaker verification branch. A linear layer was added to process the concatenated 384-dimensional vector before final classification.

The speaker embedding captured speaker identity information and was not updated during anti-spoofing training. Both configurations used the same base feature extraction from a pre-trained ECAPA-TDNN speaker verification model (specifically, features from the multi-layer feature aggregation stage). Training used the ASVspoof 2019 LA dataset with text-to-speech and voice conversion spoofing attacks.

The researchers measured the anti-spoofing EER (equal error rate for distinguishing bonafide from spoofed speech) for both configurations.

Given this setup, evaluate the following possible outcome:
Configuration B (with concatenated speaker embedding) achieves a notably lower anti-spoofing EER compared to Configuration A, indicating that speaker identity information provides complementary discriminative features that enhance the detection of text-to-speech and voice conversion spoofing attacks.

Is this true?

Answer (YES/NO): NO